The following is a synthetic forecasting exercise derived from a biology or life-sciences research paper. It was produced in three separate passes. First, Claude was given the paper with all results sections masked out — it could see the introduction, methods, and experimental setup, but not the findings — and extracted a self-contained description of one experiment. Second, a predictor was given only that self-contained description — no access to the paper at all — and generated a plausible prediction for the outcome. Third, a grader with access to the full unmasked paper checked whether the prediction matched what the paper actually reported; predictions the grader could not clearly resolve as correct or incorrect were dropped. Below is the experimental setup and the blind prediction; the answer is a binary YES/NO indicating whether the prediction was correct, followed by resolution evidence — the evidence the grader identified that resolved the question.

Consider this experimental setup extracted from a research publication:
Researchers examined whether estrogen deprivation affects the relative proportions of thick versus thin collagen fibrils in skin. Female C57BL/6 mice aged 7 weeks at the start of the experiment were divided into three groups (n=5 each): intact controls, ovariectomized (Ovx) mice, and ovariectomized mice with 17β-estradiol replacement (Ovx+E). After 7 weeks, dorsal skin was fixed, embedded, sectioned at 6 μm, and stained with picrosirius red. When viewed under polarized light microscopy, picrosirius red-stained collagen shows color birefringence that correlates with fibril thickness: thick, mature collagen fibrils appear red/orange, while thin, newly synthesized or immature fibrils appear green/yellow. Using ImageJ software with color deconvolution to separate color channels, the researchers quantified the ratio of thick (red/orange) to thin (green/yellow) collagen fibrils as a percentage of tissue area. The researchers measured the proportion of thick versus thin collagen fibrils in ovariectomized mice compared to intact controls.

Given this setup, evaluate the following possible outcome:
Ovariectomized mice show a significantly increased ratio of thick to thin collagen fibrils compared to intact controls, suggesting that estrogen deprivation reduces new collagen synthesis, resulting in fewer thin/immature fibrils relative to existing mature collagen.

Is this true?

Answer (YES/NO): NO